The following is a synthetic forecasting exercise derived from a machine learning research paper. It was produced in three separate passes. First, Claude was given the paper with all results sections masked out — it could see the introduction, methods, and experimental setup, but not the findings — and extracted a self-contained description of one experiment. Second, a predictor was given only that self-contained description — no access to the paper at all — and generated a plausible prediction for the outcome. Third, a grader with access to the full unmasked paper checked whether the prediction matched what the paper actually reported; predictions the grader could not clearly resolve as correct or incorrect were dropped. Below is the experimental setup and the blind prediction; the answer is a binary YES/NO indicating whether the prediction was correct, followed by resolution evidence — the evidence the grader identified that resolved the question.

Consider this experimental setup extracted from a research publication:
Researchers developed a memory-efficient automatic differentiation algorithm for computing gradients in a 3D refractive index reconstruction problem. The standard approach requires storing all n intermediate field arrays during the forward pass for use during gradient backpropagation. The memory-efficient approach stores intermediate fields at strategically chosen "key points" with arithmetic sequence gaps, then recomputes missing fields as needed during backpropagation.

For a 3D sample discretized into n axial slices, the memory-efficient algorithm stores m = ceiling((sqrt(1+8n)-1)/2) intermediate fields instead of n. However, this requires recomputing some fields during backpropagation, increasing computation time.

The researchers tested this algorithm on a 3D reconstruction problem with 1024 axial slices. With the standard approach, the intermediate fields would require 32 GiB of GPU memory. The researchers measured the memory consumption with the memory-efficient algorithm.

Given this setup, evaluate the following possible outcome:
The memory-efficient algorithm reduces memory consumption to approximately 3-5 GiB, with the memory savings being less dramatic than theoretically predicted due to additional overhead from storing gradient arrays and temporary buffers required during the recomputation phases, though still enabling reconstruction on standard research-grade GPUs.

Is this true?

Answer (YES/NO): NO